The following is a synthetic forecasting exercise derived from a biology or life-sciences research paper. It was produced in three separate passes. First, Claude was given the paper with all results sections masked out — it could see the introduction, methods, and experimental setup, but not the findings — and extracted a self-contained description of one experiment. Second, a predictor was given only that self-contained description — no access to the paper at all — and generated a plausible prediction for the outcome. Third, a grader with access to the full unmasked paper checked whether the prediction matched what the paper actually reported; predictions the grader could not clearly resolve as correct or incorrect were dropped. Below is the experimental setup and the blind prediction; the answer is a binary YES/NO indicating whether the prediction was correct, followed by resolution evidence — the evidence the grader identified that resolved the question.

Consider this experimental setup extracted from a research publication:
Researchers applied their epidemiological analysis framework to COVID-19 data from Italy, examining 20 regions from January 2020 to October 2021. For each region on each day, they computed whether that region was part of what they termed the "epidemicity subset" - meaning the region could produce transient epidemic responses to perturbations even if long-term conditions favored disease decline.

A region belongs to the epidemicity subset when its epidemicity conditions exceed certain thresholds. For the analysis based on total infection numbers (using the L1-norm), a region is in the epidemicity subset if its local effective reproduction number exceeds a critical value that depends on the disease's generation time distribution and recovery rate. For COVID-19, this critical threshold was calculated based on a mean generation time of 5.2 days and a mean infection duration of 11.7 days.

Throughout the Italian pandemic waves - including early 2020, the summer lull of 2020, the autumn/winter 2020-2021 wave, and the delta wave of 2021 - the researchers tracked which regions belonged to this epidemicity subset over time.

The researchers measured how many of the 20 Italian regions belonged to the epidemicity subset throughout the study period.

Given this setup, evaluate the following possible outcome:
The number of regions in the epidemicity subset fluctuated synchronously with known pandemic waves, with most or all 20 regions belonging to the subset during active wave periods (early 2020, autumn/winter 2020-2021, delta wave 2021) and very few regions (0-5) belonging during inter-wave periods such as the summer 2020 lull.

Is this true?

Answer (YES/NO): NO